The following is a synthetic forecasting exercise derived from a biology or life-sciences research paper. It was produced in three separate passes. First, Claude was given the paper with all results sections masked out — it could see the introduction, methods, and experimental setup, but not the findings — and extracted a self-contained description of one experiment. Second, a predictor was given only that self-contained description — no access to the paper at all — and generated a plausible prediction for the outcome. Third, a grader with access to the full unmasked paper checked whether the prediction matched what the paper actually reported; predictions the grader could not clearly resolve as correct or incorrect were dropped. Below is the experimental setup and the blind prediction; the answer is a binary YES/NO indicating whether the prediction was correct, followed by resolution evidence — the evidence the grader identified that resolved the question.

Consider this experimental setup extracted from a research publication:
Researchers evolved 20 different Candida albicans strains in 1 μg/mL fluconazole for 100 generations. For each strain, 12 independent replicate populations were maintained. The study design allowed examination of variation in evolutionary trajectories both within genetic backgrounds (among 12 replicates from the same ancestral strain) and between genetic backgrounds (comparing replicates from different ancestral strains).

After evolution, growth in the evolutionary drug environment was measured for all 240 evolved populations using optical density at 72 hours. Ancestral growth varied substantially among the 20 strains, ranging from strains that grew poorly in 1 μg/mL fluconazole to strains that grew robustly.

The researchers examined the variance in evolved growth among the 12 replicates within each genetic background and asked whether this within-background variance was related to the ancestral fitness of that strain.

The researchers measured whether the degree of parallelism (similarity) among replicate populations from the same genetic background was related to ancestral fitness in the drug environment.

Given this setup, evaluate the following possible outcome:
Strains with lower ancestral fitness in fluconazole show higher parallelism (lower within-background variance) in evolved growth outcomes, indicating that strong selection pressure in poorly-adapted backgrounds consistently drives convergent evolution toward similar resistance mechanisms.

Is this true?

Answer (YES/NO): NO